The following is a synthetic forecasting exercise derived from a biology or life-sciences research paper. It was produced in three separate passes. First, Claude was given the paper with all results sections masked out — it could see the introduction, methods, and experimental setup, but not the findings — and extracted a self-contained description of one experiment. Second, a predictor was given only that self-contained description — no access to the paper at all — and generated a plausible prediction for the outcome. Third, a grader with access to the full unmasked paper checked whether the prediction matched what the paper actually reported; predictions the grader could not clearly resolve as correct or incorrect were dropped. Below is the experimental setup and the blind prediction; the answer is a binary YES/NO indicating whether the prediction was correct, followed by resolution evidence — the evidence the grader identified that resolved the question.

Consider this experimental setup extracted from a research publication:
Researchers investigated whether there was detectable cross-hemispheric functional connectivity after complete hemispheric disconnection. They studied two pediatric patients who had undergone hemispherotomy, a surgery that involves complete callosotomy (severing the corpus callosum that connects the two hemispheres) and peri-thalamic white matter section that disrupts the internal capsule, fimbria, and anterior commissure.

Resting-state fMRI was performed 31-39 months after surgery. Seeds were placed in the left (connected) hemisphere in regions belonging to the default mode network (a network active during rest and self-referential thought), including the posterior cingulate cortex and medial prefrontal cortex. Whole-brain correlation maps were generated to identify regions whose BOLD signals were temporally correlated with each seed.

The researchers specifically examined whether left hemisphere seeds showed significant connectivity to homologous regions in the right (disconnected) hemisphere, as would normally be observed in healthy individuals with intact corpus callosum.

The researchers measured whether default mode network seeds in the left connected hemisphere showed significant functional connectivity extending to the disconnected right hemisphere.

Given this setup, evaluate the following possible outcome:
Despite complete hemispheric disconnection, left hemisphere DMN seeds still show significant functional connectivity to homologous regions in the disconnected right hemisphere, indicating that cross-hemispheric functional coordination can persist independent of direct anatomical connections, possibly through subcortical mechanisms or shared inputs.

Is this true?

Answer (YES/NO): NO